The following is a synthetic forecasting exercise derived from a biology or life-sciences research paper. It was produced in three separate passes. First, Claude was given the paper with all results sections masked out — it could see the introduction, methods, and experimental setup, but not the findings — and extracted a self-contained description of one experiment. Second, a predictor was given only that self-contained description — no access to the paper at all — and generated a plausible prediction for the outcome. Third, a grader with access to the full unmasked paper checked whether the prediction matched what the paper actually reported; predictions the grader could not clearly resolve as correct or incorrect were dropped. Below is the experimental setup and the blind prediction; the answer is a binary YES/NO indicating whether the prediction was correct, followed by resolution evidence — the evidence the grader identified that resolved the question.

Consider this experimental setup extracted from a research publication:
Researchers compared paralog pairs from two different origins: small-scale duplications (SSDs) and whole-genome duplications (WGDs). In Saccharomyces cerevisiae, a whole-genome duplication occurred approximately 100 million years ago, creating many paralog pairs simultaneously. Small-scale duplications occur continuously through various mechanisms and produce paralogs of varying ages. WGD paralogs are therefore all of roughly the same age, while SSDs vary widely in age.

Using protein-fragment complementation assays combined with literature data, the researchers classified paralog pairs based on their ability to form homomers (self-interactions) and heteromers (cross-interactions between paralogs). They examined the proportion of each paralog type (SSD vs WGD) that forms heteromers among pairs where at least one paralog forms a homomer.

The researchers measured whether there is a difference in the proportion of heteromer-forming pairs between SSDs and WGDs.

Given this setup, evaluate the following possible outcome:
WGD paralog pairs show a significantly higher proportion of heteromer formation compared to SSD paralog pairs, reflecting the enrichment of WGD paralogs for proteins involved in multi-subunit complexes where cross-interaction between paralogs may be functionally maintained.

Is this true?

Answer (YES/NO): YES